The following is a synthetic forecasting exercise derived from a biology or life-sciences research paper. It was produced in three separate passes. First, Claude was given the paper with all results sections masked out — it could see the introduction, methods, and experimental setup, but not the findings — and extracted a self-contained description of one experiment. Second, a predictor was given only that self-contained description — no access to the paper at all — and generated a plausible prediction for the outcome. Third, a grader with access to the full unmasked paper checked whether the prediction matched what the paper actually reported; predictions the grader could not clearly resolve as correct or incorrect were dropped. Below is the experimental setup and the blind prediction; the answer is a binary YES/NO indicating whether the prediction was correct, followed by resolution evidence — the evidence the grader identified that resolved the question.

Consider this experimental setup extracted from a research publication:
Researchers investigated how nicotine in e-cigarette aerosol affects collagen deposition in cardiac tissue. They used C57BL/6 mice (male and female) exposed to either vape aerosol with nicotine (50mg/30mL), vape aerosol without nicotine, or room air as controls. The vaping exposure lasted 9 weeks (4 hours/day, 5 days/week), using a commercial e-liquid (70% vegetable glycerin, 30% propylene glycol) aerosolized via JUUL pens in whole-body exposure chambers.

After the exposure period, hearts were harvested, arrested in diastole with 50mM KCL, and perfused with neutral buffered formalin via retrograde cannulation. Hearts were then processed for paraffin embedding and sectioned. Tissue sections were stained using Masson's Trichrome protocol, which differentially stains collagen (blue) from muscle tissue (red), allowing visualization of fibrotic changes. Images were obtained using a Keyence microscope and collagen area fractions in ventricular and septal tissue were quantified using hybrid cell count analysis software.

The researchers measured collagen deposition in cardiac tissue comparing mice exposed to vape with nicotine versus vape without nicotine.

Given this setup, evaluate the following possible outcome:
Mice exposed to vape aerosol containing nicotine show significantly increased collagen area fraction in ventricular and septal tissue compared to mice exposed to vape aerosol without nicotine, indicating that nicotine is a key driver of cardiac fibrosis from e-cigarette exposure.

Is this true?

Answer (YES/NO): YES